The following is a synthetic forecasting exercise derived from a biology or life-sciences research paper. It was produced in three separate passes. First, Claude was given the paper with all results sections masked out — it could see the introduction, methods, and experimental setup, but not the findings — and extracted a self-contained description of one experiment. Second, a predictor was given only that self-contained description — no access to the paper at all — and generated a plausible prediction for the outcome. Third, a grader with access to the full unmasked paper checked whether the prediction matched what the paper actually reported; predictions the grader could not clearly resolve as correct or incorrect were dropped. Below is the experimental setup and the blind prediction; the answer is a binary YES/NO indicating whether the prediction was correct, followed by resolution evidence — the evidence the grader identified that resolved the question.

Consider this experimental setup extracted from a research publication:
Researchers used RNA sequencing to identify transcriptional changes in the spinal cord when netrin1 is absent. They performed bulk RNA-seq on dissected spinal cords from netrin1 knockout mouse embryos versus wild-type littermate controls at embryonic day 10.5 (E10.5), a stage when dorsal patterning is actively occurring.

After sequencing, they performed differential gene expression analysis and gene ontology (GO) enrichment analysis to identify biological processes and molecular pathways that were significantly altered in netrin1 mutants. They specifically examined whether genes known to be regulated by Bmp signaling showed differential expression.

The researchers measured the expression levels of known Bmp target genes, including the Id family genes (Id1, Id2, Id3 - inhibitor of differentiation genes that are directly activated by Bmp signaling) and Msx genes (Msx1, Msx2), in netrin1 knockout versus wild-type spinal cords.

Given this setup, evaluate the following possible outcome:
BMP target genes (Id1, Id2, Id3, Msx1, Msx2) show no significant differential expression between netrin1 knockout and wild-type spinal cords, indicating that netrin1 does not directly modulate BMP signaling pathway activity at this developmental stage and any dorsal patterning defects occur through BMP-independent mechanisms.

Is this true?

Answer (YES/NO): NO